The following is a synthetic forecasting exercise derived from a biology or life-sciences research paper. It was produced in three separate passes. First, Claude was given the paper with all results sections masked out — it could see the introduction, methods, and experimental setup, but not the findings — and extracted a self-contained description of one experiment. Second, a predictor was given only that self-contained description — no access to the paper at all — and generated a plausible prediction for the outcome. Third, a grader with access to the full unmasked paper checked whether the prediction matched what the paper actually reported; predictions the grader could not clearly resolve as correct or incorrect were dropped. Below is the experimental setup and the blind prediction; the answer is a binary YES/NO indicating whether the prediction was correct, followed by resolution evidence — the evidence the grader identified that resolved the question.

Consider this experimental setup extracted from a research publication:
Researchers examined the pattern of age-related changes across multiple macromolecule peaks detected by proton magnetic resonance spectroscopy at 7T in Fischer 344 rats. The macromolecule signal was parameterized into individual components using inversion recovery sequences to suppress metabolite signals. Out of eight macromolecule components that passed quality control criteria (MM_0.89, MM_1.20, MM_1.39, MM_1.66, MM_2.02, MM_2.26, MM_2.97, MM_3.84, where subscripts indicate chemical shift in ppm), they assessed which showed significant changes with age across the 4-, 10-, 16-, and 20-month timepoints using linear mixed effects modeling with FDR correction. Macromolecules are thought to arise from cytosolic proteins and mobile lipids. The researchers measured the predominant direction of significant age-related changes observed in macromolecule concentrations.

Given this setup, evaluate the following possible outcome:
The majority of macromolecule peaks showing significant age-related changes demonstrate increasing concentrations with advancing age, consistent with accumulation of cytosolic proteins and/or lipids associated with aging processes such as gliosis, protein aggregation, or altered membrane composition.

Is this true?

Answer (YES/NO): YES